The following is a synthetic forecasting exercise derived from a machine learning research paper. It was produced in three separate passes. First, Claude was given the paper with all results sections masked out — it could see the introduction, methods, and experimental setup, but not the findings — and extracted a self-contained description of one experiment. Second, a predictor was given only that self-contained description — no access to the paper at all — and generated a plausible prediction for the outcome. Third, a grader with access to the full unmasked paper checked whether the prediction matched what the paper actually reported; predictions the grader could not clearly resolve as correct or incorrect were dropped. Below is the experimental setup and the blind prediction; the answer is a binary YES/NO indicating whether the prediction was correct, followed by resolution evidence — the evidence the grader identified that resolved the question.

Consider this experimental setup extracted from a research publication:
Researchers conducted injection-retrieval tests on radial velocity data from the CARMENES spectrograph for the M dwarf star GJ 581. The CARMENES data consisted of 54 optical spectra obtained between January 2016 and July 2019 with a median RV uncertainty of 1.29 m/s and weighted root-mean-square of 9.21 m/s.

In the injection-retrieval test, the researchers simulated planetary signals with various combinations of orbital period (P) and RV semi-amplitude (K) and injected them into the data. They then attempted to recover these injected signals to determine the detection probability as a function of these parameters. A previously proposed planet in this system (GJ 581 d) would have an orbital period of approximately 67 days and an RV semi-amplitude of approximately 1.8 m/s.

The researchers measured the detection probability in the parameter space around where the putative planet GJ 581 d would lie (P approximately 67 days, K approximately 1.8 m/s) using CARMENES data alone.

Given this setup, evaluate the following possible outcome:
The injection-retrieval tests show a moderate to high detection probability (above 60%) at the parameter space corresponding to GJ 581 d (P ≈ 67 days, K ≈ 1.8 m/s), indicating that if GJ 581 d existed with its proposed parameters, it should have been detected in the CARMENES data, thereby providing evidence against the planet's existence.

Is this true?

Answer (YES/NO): NO